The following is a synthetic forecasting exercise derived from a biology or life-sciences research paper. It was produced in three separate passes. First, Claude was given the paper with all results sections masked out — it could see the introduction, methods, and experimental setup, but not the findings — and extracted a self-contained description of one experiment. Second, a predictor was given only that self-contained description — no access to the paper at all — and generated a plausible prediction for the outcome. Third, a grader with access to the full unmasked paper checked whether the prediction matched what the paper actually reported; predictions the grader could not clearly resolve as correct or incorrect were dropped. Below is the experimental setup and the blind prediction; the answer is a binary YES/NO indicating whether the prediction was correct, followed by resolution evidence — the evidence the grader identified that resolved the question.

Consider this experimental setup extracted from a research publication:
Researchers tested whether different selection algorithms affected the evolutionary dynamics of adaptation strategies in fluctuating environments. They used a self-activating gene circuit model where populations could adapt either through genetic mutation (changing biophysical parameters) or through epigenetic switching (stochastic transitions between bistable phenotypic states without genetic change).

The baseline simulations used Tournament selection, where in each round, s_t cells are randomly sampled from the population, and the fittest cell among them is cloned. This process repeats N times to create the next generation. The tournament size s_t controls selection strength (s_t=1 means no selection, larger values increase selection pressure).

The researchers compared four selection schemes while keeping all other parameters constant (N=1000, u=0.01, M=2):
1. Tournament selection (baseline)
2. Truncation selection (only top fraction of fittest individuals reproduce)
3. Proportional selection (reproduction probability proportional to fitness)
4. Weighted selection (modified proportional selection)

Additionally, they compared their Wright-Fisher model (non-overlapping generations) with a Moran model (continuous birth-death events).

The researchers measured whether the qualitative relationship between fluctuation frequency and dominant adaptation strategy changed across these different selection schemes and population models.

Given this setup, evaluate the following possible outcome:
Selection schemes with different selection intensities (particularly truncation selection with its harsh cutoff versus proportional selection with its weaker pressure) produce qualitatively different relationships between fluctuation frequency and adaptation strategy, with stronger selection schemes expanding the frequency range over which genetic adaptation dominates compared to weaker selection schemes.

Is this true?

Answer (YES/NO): NO